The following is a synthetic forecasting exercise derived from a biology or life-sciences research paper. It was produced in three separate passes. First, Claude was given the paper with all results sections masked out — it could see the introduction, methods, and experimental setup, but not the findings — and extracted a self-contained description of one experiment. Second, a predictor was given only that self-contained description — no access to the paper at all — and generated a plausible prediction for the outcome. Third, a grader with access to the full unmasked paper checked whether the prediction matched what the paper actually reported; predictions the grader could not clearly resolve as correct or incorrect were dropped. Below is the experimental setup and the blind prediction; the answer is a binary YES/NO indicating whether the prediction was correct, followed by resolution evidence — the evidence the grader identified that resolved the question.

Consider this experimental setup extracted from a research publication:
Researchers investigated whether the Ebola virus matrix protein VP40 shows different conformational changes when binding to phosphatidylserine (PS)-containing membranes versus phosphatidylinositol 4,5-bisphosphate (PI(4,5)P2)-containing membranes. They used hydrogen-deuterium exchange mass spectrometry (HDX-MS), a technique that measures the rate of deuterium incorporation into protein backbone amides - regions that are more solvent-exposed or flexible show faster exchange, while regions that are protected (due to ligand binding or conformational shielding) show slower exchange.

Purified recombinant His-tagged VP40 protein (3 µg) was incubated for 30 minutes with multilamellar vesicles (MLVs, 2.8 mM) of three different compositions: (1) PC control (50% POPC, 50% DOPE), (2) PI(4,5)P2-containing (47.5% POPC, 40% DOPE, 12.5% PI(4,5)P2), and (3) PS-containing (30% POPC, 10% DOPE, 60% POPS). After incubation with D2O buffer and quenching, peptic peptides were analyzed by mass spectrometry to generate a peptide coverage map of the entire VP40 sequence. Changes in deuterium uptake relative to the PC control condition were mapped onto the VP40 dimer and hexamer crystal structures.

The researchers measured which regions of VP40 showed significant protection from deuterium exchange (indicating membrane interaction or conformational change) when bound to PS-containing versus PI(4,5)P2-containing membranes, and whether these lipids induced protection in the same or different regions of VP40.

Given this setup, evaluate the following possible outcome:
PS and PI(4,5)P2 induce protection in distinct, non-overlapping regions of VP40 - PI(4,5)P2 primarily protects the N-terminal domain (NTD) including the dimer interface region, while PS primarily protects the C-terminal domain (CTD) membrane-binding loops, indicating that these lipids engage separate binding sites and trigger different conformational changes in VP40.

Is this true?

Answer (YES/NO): NO